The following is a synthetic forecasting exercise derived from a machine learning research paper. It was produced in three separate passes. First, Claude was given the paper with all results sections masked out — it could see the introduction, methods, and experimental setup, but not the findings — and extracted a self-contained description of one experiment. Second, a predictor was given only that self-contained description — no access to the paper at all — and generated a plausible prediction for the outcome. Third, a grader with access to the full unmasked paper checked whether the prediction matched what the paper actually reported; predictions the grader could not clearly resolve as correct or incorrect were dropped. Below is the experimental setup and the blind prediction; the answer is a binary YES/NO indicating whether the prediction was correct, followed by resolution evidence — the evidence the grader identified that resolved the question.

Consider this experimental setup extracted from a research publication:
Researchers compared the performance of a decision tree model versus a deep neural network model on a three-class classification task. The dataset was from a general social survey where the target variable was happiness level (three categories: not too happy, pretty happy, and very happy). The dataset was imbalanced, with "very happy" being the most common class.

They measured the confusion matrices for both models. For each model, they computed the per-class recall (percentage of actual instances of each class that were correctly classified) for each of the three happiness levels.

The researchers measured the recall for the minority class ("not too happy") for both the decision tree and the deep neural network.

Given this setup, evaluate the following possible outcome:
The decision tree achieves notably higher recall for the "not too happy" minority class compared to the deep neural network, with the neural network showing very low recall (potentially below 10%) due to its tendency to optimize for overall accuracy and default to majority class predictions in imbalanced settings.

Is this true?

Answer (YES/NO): YES